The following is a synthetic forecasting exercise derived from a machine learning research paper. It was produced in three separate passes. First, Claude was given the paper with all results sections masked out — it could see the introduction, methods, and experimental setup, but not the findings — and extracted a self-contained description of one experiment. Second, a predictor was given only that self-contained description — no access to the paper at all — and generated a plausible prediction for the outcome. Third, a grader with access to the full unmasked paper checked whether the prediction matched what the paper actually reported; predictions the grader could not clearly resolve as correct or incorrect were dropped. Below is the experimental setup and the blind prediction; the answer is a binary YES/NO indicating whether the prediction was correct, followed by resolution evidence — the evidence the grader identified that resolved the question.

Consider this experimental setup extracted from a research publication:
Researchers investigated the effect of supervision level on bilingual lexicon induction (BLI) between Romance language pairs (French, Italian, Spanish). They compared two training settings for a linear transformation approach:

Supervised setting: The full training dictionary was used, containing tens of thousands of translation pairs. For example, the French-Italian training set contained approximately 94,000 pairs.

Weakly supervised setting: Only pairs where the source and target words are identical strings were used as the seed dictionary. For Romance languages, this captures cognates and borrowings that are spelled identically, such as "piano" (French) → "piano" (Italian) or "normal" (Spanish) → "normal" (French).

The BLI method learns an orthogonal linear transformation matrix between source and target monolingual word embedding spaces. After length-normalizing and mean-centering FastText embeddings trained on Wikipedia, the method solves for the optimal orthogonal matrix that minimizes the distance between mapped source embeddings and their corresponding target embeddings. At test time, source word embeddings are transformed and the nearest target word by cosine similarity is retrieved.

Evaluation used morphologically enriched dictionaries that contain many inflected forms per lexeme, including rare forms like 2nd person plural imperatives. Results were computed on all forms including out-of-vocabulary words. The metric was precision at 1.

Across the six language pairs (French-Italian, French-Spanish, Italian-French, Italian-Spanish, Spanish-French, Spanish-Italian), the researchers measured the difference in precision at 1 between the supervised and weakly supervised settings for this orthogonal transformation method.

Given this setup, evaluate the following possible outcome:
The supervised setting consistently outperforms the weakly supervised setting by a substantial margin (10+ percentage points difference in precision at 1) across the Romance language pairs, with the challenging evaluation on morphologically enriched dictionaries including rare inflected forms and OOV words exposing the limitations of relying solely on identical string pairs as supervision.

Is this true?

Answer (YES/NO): NO